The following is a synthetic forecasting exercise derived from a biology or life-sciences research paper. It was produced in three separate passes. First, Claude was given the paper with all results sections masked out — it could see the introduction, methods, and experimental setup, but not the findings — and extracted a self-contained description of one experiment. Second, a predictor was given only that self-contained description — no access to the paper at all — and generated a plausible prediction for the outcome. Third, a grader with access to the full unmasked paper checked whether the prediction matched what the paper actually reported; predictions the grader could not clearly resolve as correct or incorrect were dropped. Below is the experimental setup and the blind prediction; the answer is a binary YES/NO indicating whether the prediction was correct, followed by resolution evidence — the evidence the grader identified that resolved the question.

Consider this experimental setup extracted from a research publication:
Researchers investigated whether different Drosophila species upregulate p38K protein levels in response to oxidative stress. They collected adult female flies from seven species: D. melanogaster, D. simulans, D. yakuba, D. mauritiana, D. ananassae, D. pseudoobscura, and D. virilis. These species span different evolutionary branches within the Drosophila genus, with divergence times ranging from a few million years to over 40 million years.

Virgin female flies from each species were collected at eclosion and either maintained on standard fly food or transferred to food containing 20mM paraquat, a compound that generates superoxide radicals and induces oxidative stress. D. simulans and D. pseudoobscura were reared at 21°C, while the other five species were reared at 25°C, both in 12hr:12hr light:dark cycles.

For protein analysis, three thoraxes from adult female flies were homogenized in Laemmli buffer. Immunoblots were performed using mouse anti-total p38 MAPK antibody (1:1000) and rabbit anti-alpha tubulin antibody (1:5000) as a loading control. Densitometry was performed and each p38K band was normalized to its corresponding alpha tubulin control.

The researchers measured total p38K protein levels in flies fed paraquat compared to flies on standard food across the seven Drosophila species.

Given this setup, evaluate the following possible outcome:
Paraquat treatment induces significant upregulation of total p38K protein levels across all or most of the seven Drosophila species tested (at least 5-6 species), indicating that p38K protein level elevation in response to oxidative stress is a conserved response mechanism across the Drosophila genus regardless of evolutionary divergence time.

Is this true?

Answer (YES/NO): NO